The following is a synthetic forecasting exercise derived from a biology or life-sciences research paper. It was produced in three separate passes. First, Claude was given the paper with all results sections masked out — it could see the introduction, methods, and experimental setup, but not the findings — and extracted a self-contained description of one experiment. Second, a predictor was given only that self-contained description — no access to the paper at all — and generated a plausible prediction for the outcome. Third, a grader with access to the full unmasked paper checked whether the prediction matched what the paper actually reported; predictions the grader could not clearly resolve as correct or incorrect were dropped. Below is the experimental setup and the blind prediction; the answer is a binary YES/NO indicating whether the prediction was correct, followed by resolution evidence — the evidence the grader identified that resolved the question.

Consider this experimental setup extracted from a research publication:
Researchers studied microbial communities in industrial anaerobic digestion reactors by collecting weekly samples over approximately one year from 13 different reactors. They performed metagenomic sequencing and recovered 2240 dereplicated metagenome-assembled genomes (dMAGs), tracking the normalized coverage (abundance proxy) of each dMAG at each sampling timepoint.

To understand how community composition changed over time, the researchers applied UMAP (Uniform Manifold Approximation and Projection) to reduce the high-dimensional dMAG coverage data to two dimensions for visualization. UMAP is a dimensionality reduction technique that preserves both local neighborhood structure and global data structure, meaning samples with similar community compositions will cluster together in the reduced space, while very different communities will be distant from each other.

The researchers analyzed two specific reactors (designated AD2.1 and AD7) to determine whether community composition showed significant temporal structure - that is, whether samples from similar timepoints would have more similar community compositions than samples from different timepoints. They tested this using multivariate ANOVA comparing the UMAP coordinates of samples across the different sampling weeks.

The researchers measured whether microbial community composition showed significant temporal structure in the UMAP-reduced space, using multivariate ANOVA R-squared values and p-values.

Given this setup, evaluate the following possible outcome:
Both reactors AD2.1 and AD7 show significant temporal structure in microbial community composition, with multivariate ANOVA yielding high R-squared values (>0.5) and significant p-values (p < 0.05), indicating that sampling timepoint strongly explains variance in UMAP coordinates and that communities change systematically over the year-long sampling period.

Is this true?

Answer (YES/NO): NO